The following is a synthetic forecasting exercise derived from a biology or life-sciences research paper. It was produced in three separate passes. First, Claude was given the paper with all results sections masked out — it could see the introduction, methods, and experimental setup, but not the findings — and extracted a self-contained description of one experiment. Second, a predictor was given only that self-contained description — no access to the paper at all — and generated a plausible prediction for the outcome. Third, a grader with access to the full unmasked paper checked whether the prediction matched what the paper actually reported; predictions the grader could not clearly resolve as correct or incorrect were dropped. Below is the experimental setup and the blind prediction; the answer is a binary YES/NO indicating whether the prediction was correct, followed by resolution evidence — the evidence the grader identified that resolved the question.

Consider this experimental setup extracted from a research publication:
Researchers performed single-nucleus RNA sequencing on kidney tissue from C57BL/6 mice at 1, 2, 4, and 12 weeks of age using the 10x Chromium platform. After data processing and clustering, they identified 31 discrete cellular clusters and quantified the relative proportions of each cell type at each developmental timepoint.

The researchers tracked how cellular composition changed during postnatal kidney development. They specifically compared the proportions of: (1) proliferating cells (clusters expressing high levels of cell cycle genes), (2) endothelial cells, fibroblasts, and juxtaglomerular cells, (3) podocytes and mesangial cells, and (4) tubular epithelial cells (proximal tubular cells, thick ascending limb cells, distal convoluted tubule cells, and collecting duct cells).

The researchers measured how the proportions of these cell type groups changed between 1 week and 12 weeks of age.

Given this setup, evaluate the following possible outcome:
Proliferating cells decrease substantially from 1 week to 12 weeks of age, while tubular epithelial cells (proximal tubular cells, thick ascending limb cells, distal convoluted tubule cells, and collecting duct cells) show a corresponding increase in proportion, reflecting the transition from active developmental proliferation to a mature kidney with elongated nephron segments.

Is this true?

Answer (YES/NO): YES